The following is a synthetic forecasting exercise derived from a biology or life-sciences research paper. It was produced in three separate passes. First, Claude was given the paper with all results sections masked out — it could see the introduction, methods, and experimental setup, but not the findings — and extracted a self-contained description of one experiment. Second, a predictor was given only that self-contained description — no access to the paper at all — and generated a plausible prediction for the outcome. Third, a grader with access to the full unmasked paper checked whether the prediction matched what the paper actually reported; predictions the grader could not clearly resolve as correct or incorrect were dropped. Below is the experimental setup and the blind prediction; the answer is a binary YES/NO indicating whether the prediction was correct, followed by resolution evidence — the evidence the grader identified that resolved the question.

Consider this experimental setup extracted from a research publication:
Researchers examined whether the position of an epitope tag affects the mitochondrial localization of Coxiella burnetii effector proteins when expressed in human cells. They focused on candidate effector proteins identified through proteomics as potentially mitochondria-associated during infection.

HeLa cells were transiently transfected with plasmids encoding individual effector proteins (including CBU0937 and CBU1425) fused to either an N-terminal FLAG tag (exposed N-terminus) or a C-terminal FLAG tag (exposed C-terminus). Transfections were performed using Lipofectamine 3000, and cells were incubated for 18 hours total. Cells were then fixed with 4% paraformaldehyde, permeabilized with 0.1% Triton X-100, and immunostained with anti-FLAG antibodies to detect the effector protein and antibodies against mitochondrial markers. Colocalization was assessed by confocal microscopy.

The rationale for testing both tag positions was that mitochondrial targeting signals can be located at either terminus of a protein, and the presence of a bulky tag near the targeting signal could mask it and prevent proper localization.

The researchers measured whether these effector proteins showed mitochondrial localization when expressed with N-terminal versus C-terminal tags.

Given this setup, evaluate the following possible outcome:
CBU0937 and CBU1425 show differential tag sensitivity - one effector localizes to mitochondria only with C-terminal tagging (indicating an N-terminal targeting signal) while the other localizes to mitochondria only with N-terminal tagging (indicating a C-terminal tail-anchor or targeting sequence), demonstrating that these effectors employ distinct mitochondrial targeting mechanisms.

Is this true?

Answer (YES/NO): NO